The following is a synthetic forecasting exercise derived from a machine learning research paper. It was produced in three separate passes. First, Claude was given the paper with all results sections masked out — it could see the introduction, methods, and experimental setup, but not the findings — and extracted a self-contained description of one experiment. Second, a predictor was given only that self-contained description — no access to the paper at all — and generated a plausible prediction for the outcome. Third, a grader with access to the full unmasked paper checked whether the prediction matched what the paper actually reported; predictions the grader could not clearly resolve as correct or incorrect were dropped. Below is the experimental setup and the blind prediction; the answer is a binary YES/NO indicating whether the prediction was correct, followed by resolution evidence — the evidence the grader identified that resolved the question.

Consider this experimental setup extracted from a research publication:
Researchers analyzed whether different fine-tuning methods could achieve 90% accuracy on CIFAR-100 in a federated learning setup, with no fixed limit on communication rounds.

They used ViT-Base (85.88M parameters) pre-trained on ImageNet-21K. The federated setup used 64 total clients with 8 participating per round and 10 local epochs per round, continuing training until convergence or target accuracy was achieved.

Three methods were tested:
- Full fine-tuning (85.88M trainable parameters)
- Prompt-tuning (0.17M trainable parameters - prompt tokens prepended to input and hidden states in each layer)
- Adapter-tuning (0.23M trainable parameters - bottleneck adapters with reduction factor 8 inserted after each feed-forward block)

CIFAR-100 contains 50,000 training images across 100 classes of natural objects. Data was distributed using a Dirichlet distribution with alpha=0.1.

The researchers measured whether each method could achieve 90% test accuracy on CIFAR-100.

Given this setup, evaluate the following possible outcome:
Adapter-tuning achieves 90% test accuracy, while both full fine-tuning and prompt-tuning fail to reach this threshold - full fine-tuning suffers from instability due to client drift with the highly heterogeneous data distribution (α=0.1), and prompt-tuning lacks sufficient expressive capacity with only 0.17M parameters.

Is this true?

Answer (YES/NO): NO